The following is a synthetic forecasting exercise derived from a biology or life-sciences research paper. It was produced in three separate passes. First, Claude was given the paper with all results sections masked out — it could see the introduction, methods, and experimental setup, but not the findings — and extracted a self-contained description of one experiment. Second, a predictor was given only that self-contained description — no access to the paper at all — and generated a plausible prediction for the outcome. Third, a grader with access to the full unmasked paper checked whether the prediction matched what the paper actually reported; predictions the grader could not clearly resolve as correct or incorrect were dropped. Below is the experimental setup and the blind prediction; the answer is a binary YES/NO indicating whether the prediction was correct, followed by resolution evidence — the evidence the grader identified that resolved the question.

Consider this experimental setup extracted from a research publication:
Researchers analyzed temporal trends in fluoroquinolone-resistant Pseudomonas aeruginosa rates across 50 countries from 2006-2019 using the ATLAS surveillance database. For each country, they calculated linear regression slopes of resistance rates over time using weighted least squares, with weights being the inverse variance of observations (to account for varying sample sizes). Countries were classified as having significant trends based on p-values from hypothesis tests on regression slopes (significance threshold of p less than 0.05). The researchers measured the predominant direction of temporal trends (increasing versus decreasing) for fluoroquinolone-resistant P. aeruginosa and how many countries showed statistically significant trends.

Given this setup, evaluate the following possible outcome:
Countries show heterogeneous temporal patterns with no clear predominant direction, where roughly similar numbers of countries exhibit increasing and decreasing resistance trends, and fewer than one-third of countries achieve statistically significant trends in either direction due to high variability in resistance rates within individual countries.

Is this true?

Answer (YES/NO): NO